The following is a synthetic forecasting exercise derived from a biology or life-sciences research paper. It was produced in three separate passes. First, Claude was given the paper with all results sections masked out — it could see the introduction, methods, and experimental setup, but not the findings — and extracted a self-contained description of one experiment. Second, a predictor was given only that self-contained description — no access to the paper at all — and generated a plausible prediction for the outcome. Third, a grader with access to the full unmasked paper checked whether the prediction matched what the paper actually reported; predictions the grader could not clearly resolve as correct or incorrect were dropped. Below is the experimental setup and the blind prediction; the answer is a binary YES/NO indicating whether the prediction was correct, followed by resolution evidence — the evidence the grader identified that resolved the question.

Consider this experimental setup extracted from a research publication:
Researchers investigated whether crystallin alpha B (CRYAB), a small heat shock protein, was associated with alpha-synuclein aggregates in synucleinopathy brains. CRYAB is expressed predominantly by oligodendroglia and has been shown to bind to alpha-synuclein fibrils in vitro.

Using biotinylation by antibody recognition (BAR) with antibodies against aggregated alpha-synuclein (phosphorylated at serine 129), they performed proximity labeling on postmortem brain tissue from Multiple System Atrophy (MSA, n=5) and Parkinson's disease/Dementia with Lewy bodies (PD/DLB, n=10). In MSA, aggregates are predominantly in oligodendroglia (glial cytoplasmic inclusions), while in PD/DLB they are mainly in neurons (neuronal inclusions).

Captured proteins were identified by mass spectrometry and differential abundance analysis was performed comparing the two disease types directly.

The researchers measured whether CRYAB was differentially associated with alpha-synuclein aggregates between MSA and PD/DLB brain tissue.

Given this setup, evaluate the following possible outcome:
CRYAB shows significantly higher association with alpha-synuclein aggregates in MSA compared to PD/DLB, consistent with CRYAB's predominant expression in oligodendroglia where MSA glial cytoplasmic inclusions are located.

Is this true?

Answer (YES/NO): YES